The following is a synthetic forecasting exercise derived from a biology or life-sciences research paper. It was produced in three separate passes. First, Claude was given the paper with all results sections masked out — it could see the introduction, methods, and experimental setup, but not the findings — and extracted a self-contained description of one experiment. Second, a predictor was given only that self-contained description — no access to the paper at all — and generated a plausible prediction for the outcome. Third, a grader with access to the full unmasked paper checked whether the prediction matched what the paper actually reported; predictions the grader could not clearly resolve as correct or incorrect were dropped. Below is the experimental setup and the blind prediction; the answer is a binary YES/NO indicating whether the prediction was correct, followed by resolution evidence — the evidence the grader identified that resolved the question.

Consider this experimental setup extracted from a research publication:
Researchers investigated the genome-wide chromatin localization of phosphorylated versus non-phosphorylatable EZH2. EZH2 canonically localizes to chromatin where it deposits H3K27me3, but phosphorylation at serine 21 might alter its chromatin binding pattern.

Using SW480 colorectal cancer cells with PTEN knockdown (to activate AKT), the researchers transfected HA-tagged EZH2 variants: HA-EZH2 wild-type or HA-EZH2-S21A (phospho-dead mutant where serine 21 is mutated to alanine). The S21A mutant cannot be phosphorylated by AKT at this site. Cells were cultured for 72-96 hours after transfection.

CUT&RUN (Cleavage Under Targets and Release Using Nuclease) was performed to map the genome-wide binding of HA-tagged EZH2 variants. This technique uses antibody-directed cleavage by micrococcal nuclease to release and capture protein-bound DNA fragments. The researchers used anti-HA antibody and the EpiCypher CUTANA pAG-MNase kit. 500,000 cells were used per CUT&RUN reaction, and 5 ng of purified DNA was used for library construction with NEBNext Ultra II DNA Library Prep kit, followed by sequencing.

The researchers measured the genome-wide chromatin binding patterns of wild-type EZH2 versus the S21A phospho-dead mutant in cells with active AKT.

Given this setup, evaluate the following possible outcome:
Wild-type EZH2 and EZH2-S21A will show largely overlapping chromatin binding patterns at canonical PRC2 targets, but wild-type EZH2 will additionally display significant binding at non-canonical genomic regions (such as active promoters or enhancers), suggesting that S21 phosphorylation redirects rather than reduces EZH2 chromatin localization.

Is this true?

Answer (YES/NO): NO